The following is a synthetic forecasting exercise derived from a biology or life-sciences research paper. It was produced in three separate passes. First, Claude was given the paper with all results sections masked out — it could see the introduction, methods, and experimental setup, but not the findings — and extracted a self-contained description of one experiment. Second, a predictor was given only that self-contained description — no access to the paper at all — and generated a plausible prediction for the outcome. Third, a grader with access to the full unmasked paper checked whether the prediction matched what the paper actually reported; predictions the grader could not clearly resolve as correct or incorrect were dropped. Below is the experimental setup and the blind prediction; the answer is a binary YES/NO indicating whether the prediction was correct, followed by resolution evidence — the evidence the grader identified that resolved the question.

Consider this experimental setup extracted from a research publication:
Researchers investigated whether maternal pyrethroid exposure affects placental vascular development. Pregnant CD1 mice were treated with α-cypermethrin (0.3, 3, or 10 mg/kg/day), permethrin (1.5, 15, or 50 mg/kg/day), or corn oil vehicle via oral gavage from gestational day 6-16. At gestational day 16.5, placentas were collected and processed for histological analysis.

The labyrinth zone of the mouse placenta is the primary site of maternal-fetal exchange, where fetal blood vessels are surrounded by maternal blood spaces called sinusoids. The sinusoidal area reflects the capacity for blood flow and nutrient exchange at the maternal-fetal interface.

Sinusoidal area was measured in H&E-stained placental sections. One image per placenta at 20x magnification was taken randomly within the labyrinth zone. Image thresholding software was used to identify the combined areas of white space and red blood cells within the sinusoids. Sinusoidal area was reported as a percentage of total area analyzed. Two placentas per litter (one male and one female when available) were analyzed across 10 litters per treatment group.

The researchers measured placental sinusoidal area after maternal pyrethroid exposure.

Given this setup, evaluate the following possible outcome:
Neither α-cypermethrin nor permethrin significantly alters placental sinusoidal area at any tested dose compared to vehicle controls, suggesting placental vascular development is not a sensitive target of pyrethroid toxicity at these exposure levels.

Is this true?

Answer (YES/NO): NO